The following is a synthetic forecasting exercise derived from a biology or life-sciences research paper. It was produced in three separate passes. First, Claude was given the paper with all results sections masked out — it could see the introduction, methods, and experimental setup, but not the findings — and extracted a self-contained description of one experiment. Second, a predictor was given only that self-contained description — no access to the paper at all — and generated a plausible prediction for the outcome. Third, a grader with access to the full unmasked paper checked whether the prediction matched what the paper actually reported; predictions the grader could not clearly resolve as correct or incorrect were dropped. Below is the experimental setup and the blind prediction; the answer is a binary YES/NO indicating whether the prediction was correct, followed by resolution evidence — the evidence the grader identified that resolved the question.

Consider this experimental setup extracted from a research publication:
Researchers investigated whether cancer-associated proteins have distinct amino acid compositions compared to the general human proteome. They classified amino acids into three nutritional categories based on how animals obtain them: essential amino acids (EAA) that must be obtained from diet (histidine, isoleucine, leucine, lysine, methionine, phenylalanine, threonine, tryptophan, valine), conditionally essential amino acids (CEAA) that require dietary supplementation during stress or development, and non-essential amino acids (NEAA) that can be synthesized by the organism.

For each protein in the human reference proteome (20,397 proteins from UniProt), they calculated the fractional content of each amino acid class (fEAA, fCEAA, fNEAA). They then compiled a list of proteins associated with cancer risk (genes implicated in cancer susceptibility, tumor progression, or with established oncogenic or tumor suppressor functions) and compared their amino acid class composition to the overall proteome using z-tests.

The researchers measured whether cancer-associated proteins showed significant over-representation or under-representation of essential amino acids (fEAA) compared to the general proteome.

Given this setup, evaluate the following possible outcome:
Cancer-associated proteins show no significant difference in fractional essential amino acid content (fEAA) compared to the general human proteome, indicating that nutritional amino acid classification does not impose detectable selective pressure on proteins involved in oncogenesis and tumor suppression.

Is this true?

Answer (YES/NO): NO